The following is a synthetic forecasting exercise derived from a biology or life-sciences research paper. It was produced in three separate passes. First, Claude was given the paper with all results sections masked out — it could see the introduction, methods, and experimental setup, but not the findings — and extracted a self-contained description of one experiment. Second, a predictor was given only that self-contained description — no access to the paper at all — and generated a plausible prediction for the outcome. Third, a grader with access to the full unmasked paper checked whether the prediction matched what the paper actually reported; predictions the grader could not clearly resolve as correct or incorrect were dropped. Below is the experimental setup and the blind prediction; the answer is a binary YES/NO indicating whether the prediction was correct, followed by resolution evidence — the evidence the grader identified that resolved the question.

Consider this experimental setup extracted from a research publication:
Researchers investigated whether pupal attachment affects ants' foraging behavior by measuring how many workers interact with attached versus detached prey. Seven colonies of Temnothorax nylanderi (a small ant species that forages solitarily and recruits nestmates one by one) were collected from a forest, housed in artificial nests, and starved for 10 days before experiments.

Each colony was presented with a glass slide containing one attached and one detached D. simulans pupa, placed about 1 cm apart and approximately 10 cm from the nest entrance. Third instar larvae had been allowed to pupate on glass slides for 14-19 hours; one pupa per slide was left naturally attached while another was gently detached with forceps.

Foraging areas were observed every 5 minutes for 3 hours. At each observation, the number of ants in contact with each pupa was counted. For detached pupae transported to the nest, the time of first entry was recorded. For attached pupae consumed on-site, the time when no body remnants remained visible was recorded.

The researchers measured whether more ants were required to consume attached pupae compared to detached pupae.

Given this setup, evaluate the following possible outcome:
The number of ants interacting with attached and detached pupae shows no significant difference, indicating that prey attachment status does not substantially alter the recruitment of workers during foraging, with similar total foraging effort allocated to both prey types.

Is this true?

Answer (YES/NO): NO